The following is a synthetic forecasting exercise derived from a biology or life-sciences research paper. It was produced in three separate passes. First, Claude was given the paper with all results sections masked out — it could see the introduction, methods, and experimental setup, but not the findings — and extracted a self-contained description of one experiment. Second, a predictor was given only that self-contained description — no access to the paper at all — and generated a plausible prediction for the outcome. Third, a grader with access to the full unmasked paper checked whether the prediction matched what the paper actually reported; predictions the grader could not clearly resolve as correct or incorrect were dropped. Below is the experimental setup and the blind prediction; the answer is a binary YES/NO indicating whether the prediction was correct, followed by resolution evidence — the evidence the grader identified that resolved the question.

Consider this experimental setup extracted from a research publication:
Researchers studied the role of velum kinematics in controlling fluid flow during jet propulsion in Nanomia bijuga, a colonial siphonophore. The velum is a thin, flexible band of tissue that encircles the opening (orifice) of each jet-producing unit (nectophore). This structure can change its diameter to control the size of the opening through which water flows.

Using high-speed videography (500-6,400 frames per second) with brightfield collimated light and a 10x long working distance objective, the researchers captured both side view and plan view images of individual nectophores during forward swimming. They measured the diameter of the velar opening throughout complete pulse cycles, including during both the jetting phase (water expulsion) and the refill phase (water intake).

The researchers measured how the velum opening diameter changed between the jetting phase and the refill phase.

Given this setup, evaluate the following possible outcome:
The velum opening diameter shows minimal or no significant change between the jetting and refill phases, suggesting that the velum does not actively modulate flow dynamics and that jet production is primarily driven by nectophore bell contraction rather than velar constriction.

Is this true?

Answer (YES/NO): NO